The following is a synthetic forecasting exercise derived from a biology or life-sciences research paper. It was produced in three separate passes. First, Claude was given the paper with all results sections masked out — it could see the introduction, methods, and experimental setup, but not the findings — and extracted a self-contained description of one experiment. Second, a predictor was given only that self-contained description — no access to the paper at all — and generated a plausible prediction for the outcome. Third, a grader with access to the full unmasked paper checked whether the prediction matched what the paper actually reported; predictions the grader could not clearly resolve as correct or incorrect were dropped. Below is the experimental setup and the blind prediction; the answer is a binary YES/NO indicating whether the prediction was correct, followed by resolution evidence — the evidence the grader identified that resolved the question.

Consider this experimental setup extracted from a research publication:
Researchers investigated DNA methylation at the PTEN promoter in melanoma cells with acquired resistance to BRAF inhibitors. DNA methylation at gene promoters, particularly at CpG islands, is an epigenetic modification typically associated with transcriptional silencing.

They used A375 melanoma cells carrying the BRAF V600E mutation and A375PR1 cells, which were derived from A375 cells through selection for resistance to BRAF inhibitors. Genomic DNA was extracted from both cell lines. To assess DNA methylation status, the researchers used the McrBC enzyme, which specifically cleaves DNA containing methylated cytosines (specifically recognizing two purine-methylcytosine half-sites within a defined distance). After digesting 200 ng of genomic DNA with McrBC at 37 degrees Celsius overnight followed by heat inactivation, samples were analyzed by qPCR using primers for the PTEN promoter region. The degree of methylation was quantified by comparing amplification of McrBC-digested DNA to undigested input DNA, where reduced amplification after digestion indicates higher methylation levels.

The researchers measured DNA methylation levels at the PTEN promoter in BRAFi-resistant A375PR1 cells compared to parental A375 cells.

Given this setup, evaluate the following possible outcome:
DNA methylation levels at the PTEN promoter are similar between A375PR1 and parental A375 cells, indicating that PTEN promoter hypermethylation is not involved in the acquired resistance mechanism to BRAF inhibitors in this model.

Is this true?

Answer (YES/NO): NO